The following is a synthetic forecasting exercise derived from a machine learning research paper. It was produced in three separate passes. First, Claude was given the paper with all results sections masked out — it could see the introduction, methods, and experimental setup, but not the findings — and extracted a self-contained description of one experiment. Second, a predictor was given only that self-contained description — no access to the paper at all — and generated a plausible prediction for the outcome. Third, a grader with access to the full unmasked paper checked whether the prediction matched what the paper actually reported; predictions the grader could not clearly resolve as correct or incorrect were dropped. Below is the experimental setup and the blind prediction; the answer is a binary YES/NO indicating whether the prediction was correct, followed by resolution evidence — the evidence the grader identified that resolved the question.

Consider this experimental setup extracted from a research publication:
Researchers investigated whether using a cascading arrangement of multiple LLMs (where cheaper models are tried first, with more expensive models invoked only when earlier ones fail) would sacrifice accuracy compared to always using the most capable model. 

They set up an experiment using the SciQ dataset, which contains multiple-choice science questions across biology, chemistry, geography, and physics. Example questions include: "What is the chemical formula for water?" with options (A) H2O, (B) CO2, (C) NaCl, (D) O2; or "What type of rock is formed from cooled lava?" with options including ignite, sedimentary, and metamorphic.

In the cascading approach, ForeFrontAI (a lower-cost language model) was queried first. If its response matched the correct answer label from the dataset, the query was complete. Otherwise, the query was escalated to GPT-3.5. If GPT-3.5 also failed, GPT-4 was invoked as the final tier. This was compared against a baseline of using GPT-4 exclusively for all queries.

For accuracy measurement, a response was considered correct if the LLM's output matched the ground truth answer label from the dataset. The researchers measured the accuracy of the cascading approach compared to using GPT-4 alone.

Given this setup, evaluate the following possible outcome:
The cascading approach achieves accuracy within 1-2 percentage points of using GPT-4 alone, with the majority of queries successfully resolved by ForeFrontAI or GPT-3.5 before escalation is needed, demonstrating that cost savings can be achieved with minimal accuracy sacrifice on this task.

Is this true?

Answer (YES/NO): NO